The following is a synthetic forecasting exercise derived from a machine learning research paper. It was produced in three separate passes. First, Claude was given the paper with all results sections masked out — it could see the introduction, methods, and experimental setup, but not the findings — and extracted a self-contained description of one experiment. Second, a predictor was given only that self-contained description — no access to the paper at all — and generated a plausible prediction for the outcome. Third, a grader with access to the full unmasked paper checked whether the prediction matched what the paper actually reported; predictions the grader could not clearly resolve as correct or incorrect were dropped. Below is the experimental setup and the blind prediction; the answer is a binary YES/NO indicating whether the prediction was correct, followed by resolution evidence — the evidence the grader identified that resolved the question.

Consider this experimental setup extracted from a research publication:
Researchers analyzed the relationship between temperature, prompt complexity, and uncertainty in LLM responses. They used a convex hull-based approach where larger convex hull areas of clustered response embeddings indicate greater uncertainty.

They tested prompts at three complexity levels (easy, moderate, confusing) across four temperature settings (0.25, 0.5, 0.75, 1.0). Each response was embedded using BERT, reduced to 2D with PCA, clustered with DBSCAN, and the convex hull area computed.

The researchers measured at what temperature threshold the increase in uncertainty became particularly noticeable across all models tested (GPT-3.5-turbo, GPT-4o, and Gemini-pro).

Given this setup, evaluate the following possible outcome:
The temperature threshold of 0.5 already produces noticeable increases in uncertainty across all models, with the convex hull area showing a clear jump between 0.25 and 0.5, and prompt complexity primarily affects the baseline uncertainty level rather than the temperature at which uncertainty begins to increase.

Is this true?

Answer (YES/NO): NO